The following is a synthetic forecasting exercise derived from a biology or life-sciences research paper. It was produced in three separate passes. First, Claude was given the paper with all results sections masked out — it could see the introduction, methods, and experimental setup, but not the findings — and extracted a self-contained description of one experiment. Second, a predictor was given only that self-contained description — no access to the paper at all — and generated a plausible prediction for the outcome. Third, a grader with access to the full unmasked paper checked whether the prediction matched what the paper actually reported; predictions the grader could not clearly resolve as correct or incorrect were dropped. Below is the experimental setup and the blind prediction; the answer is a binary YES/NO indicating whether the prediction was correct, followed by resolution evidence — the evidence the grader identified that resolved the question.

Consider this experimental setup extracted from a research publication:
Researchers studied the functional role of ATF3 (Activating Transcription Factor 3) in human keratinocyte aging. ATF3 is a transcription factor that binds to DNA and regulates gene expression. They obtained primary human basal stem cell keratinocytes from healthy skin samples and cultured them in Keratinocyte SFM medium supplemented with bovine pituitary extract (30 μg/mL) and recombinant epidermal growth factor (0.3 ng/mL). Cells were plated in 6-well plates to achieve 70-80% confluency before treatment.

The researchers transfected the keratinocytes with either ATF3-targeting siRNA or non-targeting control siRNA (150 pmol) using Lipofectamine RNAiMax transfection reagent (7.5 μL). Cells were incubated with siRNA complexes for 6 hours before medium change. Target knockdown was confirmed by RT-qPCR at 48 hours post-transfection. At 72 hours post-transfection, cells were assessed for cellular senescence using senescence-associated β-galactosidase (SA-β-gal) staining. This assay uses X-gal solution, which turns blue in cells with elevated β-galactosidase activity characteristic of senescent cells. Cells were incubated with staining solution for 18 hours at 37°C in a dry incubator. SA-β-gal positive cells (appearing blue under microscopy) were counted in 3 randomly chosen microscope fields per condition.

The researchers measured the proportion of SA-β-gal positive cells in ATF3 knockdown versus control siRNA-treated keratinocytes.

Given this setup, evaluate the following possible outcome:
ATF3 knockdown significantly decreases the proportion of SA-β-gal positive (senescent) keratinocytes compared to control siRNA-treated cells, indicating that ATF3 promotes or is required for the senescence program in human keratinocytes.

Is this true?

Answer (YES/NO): NO